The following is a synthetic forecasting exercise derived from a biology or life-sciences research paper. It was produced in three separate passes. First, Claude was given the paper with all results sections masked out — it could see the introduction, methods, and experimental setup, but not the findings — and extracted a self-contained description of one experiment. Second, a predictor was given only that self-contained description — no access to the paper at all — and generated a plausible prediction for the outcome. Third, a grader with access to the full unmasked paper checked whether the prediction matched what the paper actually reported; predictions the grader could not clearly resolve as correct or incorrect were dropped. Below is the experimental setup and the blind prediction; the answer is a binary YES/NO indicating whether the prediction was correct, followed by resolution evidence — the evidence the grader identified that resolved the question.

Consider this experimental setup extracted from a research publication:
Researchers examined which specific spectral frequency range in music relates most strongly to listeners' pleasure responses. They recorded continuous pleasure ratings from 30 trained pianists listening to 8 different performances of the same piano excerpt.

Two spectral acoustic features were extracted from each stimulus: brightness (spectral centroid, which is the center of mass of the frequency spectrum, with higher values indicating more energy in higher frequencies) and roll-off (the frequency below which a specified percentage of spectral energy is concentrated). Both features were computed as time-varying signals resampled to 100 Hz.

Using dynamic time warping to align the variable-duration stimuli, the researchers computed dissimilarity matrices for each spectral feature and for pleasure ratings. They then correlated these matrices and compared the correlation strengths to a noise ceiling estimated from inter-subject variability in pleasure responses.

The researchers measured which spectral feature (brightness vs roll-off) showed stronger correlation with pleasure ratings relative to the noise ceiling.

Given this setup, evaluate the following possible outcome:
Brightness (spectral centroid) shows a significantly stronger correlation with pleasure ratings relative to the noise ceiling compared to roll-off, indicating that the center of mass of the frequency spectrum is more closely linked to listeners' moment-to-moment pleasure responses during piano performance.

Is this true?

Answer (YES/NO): NO